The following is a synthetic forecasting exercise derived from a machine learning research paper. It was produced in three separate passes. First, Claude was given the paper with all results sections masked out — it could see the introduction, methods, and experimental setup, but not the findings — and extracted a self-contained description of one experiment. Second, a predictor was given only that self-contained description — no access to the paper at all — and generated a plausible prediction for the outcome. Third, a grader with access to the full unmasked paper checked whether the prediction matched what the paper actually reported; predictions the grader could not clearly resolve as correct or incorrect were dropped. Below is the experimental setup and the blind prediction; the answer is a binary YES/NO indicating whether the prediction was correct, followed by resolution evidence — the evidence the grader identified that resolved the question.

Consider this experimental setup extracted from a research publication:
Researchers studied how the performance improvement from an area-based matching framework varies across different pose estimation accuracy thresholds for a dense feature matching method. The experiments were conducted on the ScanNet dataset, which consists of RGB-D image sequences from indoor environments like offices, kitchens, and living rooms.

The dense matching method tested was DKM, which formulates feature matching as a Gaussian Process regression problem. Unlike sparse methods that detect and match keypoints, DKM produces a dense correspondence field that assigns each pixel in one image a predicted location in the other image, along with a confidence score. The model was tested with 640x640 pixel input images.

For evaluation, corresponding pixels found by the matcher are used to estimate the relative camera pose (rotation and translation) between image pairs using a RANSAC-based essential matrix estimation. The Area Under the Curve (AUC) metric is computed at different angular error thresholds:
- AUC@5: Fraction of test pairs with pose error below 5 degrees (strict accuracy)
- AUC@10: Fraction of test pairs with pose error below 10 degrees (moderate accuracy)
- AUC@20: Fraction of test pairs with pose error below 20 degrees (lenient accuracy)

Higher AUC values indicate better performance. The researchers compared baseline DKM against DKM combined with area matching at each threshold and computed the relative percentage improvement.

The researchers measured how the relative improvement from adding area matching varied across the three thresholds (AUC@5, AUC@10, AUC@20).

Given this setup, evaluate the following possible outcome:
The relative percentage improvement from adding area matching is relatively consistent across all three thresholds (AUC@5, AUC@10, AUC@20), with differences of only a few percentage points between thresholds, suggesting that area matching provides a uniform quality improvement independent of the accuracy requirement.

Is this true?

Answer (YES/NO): NO